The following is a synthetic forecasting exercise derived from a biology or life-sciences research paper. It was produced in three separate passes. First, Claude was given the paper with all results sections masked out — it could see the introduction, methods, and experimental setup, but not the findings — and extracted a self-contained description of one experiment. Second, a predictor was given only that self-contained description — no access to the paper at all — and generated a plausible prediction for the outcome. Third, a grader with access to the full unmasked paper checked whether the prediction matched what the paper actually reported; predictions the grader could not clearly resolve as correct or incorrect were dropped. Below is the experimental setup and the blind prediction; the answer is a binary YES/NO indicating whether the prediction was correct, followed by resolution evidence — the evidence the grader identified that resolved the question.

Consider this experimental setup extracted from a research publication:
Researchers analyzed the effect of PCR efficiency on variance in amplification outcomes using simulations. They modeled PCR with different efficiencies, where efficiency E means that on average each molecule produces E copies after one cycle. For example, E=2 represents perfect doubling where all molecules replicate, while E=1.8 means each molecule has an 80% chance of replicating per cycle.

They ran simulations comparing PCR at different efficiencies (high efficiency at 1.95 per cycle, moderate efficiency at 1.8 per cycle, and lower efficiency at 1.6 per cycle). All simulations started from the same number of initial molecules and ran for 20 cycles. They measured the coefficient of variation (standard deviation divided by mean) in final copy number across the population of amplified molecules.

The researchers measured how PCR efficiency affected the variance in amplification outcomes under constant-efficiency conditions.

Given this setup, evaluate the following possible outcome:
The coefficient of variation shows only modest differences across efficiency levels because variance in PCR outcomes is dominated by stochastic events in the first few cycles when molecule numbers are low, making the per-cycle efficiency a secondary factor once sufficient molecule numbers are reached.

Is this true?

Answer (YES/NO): YES